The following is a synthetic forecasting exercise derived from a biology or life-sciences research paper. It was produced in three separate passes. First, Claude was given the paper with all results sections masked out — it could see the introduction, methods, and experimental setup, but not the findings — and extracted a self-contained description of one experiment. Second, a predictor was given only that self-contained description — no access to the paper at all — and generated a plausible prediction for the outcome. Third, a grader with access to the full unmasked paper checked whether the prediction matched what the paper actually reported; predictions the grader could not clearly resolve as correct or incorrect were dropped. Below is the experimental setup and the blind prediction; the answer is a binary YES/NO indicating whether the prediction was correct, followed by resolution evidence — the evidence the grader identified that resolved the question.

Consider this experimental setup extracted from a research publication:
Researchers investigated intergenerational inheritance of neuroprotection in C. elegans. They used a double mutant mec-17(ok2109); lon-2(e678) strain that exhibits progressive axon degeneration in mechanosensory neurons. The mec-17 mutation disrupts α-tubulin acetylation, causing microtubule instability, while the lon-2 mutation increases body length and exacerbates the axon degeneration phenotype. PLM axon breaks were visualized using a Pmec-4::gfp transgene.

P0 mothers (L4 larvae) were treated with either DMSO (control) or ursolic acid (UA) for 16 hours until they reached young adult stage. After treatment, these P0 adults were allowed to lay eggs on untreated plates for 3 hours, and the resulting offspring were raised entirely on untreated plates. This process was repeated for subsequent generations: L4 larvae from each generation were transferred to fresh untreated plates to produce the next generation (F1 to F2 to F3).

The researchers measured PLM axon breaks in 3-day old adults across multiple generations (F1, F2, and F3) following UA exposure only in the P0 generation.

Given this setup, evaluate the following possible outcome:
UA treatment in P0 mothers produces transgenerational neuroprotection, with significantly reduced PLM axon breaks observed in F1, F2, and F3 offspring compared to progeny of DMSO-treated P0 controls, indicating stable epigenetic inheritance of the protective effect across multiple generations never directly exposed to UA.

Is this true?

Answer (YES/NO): NO